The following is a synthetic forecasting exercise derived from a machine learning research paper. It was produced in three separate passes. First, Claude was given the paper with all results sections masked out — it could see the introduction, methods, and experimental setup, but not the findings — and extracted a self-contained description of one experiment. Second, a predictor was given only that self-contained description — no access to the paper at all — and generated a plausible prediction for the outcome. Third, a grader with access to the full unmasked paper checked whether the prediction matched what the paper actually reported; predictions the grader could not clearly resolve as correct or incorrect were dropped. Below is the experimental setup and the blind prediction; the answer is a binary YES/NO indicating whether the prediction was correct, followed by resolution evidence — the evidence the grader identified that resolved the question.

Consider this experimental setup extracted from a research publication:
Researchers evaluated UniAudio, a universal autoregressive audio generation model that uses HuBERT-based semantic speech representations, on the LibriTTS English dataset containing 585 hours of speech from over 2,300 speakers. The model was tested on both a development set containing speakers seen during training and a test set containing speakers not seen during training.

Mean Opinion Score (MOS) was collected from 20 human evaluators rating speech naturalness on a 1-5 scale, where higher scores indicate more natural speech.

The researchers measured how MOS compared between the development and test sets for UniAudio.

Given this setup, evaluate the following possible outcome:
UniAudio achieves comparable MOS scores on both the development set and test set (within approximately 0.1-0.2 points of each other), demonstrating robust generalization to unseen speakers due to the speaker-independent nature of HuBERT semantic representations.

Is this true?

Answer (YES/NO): YES